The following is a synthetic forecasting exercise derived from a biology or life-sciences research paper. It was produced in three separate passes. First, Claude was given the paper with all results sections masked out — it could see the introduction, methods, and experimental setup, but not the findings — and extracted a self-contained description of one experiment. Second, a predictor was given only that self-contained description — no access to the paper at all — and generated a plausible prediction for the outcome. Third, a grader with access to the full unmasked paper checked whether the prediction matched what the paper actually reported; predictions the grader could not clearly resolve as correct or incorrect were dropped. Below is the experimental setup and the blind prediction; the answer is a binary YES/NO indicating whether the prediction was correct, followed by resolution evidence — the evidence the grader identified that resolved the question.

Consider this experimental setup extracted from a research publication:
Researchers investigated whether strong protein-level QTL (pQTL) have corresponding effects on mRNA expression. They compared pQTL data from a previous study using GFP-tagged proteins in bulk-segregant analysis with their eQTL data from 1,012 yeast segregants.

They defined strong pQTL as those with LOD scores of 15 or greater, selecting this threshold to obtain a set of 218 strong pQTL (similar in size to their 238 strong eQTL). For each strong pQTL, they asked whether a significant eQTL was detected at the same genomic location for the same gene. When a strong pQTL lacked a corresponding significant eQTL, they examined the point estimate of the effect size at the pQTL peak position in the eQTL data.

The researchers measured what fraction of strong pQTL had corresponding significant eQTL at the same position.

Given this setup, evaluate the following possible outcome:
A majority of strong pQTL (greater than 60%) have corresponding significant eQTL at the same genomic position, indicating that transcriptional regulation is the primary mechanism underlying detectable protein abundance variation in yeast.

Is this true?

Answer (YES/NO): NO